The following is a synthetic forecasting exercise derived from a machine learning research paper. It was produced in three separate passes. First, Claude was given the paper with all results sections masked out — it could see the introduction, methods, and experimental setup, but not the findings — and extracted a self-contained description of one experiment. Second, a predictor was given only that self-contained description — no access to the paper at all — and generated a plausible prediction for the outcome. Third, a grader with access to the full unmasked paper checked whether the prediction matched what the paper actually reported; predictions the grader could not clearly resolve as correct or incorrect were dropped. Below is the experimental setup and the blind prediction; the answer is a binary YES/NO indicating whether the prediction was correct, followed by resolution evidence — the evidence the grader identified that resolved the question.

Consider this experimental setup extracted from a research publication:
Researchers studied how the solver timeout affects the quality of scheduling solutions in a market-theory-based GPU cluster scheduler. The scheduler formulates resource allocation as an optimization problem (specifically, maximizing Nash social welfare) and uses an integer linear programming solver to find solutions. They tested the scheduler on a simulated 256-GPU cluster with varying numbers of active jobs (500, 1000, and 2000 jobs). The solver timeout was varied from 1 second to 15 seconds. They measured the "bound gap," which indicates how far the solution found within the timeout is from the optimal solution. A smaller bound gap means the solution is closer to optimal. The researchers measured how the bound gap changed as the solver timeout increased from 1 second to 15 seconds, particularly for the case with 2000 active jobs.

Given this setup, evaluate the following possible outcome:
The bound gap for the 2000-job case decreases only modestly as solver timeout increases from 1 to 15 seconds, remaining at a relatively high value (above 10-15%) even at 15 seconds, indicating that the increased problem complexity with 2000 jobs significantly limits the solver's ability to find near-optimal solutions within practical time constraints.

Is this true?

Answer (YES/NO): NO